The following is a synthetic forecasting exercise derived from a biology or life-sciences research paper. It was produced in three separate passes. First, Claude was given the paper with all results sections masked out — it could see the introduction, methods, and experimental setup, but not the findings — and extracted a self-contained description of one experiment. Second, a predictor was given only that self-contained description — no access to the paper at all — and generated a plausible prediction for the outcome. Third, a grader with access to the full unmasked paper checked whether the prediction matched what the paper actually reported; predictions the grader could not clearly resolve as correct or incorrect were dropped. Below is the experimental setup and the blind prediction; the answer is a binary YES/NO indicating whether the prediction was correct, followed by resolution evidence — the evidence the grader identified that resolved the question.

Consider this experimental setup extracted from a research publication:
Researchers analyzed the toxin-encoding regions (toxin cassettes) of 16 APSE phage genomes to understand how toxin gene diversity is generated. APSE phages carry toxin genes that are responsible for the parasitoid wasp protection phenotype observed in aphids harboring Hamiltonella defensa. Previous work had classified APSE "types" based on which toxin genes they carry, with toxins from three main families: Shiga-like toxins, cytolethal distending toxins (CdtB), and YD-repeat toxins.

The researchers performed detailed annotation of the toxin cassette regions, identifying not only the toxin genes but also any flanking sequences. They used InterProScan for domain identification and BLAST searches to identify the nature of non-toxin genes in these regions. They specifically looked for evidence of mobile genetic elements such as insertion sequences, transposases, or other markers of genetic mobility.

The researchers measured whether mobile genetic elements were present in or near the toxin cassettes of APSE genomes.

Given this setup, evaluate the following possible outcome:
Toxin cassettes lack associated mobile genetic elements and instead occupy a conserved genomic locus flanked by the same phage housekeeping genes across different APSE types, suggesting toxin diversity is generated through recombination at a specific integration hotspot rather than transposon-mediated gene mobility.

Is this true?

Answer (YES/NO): NO